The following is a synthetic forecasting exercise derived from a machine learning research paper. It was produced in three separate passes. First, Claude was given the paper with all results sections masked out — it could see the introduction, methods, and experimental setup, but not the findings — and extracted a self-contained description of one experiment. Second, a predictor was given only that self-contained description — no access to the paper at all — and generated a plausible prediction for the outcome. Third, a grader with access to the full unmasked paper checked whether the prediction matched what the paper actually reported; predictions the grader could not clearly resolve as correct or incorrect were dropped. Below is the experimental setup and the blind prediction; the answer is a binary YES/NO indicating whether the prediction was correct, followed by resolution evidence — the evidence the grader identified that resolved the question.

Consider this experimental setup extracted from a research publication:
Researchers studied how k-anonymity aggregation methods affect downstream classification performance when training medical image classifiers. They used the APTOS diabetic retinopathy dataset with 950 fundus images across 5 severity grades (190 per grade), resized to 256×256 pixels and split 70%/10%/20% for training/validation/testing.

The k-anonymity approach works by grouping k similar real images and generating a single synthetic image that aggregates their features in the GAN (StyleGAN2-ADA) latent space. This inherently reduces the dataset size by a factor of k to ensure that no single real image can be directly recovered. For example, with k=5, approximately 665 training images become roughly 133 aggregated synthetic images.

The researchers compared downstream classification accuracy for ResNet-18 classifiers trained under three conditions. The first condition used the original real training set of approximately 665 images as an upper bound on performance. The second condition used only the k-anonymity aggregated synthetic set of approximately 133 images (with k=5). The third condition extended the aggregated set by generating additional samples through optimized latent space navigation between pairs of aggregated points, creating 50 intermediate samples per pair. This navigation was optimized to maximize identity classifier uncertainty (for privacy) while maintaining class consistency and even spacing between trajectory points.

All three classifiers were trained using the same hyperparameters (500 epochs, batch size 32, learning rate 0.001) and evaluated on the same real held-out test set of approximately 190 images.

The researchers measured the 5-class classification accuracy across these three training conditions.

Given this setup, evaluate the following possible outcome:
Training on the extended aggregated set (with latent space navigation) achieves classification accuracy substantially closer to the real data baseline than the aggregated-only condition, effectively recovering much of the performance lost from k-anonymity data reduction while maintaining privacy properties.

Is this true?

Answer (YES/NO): YES